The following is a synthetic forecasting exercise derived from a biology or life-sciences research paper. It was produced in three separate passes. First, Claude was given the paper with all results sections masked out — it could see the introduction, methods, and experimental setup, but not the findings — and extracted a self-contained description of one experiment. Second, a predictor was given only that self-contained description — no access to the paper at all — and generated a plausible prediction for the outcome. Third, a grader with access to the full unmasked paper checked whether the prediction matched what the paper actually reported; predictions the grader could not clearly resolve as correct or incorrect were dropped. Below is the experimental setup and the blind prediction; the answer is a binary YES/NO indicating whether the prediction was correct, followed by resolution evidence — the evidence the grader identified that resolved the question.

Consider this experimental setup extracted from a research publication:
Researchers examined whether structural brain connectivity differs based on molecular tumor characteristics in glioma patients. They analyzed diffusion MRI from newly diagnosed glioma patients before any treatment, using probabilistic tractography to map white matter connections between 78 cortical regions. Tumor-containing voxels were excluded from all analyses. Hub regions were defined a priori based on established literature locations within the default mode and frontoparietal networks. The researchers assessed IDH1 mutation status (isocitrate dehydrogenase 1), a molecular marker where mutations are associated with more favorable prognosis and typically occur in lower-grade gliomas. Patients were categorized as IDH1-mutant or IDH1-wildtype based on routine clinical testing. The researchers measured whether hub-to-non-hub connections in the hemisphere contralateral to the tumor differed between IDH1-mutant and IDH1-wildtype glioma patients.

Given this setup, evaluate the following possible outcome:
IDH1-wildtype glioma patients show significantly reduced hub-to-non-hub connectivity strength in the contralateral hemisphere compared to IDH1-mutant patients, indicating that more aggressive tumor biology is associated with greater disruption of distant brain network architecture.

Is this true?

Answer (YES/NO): NO